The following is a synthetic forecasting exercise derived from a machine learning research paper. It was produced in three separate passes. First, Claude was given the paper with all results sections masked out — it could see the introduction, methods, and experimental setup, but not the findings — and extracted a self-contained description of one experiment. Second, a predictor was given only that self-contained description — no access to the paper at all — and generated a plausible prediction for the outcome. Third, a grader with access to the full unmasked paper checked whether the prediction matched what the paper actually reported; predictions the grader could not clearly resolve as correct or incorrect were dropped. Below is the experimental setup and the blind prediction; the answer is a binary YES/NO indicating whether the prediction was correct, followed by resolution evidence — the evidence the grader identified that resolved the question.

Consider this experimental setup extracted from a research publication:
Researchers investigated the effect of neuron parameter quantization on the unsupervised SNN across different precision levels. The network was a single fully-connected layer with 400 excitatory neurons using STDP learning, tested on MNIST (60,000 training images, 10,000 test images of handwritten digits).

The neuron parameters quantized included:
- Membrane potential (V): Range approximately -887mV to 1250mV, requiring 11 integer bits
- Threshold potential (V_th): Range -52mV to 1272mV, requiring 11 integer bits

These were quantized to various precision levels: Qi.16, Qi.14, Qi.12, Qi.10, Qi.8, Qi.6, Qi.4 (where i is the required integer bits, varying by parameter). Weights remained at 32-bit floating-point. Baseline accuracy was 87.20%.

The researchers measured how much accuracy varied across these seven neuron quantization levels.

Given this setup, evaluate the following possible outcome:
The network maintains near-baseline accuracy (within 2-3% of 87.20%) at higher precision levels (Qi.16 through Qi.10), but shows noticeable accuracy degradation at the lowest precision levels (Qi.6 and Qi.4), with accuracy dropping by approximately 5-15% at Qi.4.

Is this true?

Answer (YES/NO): NO